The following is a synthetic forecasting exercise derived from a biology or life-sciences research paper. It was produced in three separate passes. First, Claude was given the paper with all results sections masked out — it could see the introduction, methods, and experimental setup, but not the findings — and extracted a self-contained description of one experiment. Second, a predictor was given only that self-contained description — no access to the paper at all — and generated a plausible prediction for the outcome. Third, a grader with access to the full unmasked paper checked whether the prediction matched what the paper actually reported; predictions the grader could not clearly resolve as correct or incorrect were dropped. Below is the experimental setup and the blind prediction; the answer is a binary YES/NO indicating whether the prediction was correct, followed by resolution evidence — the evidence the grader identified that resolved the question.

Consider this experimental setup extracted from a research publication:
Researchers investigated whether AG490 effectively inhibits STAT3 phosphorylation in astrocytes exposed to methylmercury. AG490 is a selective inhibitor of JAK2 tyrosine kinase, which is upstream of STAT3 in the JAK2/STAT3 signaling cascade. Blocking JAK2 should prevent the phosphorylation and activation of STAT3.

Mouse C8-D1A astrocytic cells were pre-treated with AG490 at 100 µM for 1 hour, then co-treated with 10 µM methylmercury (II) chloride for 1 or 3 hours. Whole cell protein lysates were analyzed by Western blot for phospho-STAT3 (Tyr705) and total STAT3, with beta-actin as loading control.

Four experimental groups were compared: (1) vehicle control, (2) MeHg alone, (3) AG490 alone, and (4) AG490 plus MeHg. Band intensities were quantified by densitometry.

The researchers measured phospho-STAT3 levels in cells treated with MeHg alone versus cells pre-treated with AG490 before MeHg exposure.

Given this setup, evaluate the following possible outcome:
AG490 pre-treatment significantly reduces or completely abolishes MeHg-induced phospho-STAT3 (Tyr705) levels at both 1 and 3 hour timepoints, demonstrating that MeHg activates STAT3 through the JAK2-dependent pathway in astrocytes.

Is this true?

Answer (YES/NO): NO